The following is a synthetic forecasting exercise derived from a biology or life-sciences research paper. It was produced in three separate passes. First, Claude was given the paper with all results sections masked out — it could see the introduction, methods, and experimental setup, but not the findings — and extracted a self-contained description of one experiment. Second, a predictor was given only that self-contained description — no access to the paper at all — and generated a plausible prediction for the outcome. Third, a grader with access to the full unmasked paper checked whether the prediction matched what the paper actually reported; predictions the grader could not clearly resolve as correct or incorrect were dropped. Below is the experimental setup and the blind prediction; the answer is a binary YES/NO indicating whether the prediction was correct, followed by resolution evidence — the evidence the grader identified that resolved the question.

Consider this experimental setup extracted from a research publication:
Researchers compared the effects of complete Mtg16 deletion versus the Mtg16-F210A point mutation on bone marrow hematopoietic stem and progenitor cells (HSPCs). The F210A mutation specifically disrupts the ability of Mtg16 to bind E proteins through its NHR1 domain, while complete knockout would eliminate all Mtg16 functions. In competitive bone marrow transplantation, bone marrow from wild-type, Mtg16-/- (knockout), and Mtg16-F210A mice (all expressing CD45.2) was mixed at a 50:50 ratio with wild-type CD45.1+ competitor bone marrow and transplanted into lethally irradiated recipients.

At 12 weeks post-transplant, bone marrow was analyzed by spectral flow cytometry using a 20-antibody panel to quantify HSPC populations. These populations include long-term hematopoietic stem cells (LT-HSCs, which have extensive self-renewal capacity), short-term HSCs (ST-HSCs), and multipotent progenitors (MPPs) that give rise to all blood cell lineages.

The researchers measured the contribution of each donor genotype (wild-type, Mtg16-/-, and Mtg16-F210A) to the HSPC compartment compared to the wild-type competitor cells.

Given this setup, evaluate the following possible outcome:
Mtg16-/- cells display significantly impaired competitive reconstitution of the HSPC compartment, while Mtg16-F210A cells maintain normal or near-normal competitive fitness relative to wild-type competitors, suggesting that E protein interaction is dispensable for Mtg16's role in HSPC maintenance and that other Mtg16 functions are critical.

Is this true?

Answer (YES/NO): NO